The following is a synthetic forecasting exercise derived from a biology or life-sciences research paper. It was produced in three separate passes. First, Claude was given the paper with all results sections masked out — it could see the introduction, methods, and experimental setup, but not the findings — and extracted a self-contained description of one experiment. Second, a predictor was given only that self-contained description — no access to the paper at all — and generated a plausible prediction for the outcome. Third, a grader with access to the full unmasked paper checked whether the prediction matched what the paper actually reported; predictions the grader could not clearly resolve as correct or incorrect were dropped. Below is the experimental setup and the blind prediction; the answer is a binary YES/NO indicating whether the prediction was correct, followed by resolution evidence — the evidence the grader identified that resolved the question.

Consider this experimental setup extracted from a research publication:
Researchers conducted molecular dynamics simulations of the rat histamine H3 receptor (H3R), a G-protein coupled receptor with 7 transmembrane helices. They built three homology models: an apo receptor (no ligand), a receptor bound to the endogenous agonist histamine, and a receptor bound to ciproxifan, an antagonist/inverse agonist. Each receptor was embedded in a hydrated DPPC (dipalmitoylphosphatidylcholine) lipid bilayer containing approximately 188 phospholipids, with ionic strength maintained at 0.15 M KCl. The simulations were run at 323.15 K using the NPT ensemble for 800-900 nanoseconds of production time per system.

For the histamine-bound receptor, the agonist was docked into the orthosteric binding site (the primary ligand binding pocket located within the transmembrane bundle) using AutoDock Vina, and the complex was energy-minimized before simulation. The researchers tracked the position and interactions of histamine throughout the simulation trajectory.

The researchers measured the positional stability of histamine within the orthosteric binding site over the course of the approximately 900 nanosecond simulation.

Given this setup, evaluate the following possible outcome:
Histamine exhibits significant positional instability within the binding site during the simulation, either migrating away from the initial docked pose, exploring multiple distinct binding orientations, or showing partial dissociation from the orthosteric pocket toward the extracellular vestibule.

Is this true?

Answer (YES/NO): YES